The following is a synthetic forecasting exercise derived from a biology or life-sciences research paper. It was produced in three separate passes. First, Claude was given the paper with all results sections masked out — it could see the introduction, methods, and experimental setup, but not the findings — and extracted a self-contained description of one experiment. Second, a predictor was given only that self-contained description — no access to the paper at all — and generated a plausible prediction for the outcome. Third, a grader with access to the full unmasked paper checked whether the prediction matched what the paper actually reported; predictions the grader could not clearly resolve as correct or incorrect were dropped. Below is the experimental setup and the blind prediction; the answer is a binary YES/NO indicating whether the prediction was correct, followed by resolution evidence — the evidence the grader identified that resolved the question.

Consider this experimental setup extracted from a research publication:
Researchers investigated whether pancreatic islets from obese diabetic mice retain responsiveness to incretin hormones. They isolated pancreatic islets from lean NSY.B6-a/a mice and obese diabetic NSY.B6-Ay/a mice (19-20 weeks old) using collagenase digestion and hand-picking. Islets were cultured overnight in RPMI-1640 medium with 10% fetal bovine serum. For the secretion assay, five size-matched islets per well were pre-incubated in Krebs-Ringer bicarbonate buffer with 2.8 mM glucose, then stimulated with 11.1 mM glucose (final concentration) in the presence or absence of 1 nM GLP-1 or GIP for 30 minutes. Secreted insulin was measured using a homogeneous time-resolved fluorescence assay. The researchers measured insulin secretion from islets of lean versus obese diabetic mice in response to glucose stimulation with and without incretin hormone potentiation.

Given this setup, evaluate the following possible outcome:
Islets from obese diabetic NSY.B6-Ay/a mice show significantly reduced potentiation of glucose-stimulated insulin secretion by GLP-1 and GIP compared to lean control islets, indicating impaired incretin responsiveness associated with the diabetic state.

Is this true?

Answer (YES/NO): YES